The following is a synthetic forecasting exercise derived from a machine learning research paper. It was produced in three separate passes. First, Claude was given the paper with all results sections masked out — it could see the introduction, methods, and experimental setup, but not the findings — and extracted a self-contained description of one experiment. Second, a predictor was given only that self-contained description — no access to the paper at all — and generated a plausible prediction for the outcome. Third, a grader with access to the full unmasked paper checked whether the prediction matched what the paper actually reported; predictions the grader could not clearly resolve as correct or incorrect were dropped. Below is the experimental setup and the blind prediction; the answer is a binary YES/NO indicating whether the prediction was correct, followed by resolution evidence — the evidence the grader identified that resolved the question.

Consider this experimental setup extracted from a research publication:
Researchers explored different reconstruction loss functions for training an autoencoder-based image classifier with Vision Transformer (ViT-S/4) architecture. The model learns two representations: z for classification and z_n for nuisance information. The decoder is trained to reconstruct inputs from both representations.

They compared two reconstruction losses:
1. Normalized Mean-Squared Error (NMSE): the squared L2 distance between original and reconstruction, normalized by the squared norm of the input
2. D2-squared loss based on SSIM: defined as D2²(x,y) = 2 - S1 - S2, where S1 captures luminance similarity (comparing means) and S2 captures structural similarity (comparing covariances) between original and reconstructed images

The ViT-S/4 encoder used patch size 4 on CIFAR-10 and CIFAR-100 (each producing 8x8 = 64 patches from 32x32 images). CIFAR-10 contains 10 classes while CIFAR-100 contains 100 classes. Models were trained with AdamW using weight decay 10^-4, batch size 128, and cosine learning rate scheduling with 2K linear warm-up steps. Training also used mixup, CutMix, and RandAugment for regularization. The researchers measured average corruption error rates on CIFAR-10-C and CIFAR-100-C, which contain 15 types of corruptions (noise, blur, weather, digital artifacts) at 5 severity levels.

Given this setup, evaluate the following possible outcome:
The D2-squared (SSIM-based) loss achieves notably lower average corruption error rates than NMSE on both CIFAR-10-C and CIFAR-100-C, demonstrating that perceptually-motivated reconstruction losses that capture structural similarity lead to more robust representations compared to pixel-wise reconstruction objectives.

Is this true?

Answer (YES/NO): YES